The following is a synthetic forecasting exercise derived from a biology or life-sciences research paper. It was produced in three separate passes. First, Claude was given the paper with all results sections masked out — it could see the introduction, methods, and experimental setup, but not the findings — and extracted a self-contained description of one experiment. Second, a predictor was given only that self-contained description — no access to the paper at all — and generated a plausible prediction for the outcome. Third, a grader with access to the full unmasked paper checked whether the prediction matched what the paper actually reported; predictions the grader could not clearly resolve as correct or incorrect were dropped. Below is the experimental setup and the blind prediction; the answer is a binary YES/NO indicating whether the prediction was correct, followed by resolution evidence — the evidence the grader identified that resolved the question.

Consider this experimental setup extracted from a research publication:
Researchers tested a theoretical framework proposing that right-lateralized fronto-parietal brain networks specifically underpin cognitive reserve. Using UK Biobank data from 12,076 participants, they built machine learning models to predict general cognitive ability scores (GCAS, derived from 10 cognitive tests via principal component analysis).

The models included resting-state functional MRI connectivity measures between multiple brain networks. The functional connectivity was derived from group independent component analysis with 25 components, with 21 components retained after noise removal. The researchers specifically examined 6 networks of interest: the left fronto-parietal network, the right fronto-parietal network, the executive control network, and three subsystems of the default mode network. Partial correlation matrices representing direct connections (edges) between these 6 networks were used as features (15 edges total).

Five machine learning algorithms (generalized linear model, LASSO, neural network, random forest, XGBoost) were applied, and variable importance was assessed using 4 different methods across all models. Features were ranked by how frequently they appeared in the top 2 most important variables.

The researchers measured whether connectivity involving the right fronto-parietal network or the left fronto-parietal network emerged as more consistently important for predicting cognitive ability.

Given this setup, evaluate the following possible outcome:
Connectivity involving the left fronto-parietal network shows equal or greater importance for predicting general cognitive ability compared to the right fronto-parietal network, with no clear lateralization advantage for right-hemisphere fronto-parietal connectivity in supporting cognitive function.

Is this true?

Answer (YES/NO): NO